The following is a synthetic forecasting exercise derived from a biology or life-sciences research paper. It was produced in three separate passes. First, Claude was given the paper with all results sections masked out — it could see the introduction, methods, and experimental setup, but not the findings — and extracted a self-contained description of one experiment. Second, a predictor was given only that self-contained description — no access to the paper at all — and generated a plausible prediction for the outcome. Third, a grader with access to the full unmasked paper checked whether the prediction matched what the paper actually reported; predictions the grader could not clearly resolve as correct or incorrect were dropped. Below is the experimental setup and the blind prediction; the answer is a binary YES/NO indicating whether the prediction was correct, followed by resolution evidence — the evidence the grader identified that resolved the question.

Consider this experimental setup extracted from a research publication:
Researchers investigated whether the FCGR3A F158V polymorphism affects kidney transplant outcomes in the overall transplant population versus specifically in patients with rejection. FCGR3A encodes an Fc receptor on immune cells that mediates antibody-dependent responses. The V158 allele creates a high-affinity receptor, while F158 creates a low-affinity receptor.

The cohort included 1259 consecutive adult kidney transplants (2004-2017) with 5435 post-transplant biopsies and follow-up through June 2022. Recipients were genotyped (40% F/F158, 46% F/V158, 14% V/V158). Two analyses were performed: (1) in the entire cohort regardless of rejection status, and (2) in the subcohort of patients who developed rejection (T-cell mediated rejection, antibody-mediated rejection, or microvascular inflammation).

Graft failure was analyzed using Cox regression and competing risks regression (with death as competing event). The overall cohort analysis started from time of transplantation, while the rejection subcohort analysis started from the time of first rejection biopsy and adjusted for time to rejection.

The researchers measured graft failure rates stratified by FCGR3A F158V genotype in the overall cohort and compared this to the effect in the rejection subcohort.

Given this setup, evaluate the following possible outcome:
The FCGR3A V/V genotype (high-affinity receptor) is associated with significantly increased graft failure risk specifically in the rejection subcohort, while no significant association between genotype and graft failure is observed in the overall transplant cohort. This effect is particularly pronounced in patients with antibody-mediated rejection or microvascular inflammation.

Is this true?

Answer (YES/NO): NO